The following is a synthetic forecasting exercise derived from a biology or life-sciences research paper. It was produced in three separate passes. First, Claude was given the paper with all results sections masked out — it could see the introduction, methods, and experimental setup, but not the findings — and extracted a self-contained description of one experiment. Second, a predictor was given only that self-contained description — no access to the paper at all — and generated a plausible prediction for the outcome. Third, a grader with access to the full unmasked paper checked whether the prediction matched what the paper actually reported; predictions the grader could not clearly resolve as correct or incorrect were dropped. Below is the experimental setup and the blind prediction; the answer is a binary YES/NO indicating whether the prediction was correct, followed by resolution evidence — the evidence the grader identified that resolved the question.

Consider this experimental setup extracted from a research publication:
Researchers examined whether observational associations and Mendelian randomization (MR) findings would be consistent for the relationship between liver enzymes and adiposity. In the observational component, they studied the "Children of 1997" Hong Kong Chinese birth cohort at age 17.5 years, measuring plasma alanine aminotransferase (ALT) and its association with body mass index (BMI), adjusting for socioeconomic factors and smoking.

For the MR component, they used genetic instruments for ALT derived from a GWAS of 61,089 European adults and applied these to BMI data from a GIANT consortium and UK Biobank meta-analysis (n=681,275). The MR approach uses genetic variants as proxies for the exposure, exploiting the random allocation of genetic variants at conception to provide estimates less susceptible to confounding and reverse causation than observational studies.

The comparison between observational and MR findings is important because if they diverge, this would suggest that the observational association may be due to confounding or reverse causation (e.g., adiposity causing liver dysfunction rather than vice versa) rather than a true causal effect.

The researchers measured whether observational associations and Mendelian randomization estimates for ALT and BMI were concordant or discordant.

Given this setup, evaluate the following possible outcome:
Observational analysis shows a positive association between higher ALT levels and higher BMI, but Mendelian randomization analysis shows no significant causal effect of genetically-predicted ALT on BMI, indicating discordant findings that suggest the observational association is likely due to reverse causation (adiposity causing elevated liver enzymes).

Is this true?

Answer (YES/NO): NO